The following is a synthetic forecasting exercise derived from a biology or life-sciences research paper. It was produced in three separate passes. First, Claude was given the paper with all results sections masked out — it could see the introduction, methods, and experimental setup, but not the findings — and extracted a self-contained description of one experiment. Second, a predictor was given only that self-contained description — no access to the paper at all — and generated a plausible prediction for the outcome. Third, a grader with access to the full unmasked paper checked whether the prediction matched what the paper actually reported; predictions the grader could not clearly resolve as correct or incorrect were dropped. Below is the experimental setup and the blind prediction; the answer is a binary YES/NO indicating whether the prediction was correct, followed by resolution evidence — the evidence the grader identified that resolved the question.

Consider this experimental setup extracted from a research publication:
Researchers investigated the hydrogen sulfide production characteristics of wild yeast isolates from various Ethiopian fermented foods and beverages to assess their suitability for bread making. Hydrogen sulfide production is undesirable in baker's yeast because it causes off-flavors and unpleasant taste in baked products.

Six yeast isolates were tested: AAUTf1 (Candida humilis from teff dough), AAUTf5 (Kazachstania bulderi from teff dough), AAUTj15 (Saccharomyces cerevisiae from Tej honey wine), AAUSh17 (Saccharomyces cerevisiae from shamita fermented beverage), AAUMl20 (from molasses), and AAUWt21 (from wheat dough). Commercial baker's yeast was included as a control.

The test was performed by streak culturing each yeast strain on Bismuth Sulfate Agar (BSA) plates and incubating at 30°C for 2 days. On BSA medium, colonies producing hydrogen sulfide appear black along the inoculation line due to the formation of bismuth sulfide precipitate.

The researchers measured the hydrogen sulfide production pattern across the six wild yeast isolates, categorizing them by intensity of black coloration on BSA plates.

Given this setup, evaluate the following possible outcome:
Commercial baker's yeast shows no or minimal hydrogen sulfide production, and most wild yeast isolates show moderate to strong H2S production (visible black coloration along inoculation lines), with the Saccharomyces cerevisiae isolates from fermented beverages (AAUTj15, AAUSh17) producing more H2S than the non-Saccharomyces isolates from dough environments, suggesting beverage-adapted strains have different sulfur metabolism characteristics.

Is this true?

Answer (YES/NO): NO